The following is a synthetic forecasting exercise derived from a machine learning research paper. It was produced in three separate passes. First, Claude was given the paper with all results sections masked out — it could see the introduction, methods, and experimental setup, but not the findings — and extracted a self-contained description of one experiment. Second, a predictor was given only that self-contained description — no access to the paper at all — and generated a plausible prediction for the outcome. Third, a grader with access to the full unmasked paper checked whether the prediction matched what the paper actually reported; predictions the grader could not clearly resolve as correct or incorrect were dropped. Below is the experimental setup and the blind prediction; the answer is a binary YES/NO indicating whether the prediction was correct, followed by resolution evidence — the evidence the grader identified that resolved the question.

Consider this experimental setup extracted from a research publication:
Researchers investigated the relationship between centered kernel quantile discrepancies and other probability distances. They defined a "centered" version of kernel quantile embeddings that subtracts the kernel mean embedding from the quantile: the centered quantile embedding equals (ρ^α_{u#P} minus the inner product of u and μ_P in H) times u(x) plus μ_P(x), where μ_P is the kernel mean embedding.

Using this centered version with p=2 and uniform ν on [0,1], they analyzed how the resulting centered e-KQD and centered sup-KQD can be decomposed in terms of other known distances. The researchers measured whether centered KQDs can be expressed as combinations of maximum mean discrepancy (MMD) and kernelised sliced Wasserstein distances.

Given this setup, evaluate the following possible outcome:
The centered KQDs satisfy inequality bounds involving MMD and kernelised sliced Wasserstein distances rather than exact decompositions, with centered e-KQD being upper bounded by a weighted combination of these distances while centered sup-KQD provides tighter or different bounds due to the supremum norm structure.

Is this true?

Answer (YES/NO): NO